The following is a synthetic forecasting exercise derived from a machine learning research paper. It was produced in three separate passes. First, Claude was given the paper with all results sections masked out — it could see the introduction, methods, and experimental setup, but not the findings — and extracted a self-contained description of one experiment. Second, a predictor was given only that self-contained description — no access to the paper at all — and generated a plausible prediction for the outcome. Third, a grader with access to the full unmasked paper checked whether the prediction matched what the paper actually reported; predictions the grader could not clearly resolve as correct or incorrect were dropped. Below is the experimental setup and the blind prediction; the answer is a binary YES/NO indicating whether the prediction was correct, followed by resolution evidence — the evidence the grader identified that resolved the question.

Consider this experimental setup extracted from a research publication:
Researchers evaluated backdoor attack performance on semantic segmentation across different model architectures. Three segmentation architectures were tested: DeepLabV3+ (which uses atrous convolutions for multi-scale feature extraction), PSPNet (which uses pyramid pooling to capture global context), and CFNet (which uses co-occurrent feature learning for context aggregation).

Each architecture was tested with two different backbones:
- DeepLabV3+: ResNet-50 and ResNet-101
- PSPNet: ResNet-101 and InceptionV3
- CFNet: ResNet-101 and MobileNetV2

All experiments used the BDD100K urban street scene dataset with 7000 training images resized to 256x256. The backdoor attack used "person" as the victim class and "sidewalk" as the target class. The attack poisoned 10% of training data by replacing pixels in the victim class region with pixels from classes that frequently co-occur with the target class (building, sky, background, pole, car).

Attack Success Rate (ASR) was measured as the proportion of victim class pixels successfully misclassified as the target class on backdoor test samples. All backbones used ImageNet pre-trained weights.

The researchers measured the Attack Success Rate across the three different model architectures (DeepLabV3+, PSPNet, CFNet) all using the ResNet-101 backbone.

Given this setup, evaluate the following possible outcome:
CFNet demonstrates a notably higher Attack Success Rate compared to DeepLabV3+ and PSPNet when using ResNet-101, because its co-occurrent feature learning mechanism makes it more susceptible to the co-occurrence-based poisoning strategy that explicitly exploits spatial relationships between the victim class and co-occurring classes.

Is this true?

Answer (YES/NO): NO